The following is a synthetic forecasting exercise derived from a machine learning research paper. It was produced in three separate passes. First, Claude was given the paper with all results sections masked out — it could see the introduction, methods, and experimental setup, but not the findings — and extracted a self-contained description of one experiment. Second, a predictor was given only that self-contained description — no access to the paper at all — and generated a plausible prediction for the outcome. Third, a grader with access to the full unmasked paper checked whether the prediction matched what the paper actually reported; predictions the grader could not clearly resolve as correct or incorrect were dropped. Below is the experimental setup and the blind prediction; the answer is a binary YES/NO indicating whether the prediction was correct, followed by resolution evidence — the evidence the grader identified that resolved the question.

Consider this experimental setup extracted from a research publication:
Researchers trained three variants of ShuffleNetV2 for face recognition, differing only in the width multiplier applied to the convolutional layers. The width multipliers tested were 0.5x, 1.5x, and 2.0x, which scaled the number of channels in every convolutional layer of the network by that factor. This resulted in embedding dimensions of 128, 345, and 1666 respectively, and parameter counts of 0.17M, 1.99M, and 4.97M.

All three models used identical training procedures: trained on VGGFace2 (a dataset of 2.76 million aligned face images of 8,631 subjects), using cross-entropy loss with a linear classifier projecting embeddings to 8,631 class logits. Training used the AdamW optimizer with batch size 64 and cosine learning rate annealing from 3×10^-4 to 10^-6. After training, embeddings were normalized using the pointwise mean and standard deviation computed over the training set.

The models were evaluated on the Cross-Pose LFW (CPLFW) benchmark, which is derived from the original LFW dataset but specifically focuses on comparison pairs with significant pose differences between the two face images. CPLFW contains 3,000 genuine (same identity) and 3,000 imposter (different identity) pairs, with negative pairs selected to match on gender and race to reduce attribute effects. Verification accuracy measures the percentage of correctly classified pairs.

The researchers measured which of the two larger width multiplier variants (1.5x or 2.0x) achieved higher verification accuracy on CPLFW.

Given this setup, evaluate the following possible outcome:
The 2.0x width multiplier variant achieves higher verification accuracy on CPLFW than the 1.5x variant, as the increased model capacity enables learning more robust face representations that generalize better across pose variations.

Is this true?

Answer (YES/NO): NO